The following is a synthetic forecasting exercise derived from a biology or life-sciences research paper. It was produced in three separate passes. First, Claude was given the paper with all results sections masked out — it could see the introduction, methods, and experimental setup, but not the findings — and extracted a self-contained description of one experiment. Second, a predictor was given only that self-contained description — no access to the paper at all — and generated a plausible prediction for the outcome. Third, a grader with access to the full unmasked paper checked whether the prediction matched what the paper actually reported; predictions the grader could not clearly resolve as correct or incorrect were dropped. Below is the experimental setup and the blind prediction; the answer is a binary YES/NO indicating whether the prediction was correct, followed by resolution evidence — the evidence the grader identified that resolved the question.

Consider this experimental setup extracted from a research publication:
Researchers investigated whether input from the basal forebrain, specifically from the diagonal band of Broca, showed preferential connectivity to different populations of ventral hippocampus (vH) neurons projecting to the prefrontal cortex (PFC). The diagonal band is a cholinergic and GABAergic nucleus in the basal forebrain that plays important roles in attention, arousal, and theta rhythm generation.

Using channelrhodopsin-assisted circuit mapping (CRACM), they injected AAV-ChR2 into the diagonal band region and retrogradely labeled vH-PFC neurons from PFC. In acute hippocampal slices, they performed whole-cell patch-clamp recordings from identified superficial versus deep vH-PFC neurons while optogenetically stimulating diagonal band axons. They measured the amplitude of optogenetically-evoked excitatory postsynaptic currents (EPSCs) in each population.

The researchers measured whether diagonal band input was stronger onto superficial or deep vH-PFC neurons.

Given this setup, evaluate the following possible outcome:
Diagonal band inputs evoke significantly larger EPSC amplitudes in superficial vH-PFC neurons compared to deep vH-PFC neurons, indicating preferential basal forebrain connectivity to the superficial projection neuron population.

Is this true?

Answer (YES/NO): NO